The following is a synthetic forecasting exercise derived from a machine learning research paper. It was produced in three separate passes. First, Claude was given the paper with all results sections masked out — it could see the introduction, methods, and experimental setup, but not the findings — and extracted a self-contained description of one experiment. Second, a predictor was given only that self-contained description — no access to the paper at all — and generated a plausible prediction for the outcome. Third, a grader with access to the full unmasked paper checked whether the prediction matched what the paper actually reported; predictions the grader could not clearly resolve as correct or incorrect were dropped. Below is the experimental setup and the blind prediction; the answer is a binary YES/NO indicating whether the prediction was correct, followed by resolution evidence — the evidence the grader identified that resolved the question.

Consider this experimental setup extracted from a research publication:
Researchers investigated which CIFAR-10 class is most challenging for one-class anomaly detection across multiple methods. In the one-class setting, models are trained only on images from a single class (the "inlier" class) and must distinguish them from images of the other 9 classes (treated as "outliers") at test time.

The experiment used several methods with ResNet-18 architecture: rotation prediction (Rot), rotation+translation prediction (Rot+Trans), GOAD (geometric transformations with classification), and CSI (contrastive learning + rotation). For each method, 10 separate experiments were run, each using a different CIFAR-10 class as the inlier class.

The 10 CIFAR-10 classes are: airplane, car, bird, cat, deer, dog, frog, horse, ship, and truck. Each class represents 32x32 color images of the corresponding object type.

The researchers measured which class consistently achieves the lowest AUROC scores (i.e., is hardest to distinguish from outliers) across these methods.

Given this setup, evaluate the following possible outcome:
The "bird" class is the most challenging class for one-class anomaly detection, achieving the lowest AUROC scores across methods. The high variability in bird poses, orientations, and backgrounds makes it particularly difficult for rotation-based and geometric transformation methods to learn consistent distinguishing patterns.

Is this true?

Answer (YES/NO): NO